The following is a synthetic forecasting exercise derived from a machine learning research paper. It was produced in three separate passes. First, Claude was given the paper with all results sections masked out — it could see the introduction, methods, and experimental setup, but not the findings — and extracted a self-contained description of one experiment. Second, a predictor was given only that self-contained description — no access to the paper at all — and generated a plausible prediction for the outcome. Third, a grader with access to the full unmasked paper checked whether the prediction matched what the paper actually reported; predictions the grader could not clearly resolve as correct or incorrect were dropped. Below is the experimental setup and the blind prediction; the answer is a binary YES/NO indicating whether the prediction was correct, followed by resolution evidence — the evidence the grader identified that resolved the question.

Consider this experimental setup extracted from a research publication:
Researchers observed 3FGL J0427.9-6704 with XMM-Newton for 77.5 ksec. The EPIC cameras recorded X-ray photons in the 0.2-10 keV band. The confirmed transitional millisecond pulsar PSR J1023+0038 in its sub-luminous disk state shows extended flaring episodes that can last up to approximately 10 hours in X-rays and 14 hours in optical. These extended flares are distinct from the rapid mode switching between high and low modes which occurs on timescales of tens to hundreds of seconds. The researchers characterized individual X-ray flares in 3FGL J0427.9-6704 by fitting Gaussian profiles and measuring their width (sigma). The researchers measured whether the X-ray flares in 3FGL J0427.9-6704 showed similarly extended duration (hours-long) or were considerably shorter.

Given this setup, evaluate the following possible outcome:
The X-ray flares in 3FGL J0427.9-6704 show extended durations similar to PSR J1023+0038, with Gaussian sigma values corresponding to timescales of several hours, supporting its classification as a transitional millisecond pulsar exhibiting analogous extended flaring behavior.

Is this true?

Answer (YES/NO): NO